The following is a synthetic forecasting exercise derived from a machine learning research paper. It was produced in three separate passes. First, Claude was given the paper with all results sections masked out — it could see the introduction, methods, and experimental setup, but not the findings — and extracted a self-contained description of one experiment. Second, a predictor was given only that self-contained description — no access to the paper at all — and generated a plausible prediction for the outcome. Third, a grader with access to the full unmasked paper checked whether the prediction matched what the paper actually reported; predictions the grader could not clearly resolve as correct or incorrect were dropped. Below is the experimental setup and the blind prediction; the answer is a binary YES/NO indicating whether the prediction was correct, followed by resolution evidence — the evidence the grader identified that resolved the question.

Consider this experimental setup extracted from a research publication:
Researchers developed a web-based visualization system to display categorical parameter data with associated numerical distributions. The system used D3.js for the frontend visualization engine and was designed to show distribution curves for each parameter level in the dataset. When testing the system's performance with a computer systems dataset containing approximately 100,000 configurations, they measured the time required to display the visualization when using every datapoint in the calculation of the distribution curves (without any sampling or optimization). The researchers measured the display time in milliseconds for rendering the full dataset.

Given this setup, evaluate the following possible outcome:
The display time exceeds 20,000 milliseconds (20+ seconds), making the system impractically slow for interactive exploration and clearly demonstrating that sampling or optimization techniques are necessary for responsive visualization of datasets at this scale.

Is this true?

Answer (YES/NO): NO